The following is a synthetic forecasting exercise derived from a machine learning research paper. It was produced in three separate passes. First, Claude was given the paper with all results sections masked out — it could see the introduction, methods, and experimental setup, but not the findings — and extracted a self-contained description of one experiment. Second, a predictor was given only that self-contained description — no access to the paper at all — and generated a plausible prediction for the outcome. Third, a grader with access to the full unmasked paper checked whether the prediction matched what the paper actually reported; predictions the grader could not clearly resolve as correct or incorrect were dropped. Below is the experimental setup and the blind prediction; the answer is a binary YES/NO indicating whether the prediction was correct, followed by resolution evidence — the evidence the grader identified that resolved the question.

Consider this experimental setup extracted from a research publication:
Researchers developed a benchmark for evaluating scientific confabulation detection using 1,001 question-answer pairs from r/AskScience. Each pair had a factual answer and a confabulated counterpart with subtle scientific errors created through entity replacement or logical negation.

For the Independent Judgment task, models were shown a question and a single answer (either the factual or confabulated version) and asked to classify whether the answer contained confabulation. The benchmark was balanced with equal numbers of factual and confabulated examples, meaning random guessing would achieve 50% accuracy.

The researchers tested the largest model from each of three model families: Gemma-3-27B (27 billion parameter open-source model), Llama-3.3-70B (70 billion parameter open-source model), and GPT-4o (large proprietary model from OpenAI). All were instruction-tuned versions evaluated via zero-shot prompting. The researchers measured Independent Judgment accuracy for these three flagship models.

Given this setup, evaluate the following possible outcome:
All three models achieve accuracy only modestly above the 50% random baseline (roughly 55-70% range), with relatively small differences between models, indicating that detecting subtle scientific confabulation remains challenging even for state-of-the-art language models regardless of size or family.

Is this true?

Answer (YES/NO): NO